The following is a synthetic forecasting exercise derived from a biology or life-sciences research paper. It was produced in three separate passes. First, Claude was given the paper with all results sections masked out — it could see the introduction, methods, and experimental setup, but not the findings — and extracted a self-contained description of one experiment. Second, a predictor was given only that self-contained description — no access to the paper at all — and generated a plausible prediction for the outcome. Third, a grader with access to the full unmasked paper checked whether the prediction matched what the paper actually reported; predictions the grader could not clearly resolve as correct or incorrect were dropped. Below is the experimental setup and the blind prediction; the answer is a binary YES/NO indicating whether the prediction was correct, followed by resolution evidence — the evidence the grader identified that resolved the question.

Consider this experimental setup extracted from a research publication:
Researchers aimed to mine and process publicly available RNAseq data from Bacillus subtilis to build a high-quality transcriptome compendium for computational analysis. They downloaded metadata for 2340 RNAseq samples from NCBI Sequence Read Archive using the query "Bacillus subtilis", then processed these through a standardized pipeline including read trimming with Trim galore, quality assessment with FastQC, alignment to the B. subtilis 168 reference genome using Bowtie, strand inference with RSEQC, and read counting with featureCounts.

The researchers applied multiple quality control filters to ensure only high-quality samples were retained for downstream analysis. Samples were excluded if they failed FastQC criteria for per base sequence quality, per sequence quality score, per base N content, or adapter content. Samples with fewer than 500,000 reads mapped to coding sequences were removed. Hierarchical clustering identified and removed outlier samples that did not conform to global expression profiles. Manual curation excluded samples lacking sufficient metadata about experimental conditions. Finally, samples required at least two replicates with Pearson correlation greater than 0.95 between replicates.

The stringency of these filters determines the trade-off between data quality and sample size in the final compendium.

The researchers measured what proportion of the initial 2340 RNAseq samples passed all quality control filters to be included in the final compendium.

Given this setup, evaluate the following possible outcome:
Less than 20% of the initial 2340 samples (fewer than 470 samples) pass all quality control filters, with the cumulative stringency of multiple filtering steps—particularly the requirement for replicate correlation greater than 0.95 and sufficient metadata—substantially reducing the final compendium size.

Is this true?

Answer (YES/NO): NO